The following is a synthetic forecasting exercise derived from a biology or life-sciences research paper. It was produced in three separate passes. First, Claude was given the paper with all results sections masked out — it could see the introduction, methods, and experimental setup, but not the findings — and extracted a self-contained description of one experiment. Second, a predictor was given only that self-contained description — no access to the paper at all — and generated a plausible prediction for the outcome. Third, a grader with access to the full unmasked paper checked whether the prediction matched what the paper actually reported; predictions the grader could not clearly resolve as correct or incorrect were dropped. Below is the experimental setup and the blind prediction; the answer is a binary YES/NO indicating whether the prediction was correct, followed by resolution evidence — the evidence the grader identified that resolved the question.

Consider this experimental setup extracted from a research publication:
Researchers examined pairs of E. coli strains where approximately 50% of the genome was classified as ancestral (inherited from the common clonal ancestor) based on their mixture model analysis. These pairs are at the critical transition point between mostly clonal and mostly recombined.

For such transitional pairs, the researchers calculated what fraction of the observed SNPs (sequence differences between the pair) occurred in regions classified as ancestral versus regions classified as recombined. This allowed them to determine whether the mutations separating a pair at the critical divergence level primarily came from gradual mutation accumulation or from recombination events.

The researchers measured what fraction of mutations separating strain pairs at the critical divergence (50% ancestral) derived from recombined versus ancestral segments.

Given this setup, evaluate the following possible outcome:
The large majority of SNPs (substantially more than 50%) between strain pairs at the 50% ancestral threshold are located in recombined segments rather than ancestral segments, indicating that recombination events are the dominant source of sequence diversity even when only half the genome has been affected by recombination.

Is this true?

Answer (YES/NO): YES